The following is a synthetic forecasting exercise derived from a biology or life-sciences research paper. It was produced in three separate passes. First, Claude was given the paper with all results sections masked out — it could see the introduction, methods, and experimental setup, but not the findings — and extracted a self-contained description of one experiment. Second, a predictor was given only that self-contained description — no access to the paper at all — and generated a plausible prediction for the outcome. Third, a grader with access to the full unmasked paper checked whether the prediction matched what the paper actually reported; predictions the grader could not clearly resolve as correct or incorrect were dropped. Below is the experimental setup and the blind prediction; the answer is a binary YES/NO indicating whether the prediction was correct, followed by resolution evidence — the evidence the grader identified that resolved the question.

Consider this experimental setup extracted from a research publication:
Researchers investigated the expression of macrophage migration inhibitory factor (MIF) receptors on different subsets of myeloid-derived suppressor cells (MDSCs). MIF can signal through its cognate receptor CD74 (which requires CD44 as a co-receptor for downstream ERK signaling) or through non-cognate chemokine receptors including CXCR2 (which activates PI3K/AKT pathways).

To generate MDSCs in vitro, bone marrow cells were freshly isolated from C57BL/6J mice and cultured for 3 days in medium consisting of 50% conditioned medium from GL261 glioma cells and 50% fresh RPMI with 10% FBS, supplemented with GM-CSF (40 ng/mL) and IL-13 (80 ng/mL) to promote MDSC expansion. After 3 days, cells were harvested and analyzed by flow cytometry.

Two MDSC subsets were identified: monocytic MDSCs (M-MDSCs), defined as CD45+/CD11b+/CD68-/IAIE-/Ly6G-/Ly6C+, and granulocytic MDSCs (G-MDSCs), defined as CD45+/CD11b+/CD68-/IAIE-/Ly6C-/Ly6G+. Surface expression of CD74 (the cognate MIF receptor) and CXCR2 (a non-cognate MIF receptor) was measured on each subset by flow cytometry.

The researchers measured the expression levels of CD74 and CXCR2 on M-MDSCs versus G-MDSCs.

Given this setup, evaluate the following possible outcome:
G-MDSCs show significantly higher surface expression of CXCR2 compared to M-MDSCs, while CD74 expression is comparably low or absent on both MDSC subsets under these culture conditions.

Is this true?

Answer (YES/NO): NO